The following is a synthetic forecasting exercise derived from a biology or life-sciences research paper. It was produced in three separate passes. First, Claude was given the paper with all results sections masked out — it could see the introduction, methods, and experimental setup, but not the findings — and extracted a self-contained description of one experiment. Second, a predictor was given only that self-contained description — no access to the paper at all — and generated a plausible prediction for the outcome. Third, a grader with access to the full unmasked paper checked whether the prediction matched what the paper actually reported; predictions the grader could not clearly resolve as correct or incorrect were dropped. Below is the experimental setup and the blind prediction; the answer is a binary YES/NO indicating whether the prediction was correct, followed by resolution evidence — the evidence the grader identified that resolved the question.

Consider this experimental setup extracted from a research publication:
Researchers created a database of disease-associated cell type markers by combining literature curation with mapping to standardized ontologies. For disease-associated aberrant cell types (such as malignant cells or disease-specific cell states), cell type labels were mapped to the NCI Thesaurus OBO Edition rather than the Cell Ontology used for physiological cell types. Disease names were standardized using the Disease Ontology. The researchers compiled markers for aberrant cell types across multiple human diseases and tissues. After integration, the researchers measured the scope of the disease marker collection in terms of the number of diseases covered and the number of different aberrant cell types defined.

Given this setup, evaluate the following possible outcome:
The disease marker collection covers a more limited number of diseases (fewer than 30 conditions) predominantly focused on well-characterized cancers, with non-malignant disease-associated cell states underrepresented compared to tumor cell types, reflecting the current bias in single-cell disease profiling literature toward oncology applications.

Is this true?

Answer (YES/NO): NO